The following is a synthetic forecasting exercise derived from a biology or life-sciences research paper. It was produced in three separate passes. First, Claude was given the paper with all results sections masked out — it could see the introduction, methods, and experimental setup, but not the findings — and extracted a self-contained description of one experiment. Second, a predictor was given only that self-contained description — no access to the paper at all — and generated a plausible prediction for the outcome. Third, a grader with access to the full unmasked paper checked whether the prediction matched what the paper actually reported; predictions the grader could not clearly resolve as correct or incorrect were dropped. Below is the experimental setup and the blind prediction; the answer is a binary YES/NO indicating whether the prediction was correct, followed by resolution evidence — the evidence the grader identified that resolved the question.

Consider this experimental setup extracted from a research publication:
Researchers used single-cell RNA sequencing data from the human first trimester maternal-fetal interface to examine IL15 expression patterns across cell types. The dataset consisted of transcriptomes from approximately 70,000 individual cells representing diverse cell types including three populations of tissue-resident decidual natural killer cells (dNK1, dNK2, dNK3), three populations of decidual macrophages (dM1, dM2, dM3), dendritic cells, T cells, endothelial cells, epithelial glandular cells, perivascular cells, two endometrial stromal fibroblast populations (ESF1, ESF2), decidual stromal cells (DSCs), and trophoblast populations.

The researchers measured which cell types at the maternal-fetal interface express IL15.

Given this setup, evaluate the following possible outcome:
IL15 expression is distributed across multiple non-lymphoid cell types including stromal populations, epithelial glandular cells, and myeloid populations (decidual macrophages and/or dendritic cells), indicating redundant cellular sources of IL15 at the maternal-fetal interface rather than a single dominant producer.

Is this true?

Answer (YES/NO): NO